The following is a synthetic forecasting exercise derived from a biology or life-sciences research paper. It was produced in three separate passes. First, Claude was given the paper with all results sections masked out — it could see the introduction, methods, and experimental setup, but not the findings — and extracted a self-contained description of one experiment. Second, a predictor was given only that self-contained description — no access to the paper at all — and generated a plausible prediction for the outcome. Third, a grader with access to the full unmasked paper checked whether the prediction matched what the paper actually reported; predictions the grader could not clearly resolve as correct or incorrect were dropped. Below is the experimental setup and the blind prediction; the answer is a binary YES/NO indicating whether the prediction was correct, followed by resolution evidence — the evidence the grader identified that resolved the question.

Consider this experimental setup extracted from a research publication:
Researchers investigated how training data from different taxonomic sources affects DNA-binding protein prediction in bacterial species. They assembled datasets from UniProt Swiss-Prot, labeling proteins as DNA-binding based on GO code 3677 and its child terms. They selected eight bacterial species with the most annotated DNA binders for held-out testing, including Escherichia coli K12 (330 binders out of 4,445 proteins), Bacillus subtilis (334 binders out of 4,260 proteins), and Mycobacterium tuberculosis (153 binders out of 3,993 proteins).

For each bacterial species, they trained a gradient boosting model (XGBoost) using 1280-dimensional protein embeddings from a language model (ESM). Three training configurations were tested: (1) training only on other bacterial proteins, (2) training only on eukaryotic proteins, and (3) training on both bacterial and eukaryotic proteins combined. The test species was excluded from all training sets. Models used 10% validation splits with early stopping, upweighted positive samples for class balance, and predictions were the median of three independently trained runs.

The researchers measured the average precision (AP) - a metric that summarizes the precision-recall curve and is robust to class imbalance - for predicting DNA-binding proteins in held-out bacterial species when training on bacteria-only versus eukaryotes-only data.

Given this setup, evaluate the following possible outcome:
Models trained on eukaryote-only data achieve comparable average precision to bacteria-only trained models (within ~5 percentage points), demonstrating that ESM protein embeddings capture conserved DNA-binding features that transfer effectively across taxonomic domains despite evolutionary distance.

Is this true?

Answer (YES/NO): NO